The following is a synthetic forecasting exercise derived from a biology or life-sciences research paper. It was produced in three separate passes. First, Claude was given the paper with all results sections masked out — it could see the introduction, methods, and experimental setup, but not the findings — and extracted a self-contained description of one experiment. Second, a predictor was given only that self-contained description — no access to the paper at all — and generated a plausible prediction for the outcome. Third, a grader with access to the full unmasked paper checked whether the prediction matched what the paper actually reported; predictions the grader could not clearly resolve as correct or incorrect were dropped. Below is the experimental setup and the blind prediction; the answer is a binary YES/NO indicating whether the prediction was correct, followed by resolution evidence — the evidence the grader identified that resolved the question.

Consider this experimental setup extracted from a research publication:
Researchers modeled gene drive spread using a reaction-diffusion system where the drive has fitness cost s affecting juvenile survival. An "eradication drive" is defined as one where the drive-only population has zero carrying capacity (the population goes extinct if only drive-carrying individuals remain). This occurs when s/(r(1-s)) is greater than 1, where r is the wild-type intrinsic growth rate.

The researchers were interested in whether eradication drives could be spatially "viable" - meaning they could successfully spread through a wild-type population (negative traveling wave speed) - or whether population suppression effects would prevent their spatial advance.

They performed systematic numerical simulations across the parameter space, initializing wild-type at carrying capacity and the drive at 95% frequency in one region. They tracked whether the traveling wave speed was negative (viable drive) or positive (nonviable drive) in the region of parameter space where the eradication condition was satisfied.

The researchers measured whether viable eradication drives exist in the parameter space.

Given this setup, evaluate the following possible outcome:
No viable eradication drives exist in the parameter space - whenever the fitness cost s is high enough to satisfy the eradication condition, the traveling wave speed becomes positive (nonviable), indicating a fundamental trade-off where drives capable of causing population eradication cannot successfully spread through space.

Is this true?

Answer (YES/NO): NO